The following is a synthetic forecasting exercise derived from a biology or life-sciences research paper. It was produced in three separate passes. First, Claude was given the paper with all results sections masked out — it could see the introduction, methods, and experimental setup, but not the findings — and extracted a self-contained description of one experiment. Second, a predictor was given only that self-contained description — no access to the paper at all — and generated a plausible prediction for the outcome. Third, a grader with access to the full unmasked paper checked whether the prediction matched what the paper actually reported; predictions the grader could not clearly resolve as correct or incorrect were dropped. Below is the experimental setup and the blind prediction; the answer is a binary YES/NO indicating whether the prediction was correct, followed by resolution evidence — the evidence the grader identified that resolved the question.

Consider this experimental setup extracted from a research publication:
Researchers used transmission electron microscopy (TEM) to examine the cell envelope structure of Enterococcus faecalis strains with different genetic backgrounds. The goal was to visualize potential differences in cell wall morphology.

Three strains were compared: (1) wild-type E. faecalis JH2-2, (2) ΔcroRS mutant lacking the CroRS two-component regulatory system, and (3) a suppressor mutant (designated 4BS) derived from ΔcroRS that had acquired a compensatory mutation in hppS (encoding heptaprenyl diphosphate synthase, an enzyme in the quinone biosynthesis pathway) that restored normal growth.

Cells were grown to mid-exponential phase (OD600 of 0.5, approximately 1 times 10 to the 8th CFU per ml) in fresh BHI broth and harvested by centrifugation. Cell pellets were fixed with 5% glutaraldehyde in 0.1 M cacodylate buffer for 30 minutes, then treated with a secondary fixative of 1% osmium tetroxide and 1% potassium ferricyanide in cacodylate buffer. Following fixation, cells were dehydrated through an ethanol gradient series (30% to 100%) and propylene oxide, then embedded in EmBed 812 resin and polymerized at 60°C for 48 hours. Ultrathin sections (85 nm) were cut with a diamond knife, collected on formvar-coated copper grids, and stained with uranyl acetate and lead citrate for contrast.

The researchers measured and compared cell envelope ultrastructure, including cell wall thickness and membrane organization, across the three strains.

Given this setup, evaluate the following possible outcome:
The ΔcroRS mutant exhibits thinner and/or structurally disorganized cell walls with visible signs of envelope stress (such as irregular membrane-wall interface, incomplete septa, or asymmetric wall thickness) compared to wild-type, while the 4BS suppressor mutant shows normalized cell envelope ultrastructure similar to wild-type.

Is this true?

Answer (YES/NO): NO